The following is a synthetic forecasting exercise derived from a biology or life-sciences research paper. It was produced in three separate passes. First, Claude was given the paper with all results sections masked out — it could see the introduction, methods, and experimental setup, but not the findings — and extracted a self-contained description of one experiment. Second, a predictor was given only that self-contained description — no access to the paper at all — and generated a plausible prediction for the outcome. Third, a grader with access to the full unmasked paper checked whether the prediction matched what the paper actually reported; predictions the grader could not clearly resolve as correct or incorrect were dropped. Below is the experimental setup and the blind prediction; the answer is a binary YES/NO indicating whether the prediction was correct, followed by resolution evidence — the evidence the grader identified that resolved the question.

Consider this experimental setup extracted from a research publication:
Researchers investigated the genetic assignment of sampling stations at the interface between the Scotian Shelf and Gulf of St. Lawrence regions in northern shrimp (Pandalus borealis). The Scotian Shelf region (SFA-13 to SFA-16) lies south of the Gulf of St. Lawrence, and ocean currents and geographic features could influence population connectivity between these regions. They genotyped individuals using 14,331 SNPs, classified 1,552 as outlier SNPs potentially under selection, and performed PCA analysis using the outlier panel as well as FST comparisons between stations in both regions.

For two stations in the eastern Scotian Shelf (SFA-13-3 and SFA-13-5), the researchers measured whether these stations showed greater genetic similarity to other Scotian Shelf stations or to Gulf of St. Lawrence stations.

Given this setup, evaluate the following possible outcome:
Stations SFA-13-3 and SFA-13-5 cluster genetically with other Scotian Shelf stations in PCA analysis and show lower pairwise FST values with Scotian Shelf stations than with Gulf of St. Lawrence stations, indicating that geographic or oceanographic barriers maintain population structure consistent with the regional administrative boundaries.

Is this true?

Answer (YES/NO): NO